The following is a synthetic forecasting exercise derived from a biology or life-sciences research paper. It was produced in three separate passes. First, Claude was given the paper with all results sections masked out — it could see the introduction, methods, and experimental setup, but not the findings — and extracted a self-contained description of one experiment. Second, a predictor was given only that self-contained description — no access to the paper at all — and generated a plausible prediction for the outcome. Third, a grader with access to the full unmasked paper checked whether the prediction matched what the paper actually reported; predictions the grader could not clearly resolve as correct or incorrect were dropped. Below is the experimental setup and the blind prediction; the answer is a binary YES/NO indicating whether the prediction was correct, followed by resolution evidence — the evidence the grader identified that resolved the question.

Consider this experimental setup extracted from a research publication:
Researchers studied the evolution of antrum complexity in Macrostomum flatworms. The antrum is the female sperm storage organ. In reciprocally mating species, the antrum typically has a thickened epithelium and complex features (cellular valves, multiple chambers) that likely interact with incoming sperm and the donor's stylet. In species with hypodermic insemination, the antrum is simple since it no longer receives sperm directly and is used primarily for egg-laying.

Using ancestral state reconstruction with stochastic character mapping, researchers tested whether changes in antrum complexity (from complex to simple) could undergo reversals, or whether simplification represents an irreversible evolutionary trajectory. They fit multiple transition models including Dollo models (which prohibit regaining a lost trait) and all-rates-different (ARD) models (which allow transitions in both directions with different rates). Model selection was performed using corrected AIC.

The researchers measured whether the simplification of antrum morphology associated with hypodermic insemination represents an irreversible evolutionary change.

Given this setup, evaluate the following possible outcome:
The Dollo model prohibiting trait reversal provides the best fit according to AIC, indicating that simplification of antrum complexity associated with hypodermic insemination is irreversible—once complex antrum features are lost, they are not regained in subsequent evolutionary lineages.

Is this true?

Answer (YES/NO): YES